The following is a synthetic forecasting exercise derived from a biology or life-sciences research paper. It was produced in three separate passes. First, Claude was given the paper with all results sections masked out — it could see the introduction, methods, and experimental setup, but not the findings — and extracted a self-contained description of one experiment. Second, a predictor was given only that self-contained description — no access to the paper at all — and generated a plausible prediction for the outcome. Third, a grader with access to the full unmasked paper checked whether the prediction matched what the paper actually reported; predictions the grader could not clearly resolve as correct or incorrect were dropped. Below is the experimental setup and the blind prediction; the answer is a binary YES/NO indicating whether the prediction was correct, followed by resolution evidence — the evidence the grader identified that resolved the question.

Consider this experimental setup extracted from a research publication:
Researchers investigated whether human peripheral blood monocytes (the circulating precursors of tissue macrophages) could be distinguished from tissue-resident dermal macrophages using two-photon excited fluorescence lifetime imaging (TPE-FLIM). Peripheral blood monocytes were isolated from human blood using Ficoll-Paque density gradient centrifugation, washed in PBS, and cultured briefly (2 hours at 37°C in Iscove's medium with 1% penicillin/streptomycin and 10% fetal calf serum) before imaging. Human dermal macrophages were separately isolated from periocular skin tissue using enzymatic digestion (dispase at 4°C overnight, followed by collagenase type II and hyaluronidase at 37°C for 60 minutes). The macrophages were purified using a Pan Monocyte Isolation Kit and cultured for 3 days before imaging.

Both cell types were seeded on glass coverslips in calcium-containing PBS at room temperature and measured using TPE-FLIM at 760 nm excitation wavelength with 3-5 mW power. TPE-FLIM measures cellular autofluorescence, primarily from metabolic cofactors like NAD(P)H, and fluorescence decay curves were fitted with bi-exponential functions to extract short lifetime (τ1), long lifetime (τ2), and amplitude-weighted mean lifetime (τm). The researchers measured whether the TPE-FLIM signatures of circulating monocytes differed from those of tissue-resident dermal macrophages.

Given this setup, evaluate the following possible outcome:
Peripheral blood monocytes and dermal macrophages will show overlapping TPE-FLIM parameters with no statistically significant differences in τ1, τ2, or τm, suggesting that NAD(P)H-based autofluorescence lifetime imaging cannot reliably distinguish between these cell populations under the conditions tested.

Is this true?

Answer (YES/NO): NO